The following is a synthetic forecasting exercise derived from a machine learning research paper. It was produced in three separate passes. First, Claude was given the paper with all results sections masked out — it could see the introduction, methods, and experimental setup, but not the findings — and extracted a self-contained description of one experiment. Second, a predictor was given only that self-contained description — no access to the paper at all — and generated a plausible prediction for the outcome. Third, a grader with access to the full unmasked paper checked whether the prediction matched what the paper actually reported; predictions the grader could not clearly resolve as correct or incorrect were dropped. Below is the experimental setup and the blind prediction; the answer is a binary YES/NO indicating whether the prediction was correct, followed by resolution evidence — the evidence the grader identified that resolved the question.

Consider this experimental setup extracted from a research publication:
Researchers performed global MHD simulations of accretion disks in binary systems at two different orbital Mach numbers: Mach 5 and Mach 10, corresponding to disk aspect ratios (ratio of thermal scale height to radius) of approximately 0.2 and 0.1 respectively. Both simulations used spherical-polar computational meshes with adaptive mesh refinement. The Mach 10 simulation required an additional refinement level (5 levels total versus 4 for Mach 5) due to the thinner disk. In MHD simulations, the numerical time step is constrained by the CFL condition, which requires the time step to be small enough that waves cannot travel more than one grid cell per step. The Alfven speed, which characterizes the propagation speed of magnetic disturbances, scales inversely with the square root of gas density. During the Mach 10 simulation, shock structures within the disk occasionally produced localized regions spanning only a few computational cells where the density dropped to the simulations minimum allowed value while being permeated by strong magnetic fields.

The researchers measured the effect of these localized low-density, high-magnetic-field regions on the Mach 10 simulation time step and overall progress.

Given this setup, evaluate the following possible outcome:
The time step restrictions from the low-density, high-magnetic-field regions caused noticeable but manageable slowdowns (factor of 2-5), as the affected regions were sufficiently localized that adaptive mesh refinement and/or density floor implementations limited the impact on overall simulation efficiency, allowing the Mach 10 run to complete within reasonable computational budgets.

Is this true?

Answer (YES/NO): NO